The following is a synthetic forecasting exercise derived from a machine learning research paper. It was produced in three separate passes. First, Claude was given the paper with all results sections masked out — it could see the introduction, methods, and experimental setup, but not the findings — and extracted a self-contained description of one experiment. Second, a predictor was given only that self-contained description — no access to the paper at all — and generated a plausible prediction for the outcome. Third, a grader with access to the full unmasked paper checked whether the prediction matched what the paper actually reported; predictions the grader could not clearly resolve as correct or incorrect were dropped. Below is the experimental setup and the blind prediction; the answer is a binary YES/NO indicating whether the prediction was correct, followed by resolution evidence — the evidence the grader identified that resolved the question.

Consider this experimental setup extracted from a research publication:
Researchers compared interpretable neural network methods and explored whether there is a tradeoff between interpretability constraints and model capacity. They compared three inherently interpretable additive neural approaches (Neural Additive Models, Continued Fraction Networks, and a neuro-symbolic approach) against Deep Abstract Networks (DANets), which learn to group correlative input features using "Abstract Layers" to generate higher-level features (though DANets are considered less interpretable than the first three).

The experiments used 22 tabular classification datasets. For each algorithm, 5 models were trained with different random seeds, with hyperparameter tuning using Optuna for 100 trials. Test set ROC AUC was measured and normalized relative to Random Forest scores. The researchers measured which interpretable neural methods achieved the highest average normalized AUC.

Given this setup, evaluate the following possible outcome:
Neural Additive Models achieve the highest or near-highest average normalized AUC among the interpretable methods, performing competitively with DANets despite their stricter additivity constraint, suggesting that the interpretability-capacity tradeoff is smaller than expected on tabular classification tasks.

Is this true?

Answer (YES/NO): YES